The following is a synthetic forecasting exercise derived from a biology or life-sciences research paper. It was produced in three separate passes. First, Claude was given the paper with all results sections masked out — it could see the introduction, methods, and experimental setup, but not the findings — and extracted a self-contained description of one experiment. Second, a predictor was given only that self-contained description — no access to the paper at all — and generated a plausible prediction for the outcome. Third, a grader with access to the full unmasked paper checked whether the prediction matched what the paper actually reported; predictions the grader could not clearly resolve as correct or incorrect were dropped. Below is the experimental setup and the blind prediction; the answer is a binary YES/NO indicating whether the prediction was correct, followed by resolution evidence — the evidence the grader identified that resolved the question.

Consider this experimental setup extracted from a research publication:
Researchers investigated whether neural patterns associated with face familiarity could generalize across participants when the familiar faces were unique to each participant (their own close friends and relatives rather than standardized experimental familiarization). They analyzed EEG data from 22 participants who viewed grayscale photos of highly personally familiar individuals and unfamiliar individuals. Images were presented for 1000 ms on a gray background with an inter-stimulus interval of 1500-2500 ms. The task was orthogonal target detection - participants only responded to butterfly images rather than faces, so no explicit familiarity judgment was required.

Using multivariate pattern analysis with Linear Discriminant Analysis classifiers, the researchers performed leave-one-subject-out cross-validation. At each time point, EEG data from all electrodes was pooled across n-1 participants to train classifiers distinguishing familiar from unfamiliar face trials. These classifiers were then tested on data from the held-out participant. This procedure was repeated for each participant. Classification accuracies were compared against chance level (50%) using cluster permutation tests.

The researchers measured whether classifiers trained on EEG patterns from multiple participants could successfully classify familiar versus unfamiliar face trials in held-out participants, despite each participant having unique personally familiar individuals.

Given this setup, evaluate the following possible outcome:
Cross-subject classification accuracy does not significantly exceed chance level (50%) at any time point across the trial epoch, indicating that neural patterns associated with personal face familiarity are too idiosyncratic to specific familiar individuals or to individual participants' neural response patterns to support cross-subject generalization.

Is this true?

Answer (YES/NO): NO